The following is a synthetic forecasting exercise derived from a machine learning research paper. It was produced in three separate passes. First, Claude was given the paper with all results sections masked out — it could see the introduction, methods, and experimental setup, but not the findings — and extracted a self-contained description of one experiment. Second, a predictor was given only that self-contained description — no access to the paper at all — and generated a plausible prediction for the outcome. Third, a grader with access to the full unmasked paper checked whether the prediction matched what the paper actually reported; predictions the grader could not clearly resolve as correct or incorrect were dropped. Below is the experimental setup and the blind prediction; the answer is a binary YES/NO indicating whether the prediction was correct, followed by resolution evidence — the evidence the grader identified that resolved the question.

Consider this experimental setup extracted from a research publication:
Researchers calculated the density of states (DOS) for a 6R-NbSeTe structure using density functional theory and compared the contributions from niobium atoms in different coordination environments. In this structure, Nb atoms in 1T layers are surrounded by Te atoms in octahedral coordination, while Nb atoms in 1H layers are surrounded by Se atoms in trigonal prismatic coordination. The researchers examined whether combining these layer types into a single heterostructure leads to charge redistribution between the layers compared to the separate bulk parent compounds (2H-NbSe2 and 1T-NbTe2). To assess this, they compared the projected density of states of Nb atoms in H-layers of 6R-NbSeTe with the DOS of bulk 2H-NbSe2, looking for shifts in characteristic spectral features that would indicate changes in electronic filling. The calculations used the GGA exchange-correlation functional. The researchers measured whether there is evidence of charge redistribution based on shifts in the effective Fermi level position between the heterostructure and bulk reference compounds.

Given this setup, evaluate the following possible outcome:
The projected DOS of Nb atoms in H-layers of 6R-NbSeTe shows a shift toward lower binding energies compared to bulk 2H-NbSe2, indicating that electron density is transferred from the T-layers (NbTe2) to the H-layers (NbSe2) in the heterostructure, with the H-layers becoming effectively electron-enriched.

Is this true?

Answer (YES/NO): NO